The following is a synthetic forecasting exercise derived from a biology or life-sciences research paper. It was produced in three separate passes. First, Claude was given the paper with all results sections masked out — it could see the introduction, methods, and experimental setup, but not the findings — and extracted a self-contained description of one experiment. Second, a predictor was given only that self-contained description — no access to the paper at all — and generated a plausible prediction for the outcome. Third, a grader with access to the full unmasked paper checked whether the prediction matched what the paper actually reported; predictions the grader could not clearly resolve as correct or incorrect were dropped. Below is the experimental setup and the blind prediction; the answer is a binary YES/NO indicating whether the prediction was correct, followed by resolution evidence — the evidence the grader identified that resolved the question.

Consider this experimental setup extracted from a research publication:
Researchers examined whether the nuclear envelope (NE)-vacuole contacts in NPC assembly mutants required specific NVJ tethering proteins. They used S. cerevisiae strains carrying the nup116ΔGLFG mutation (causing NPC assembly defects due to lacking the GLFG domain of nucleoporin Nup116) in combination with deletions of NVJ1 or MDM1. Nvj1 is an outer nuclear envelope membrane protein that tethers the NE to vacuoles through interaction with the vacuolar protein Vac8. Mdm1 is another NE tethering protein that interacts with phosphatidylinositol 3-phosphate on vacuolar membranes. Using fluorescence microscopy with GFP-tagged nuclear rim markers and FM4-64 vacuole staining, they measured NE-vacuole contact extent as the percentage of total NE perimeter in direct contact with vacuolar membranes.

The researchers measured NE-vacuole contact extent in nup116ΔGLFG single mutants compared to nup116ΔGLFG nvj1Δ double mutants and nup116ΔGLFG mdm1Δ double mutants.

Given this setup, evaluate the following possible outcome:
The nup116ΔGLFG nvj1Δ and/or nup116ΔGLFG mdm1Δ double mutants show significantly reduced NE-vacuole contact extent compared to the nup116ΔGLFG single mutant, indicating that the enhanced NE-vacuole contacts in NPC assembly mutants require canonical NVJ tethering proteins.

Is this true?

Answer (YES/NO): YES